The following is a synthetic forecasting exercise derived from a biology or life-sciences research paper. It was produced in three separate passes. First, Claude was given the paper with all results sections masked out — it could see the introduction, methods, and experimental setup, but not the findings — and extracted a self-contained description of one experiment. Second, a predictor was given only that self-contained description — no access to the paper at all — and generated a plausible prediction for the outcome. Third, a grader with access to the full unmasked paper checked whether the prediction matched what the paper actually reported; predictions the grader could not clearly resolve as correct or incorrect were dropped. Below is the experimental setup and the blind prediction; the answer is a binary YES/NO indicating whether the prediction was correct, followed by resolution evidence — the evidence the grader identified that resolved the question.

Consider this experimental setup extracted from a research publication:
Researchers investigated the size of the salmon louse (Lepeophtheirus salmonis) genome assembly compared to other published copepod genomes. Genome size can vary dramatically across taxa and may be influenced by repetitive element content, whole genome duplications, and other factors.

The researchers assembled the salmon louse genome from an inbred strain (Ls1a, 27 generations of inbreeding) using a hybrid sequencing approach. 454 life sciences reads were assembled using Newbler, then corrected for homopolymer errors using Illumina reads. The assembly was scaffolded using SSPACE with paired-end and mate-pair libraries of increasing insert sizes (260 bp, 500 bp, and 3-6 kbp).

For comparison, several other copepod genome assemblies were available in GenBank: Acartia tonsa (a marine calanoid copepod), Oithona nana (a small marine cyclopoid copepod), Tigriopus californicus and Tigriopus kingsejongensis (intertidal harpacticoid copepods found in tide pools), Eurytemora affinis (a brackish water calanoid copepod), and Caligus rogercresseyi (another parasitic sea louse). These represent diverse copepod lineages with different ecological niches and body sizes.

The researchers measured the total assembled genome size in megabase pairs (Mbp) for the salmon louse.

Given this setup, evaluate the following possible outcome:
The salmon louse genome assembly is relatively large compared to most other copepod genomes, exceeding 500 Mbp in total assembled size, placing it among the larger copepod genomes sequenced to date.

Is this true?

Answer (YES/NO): YES